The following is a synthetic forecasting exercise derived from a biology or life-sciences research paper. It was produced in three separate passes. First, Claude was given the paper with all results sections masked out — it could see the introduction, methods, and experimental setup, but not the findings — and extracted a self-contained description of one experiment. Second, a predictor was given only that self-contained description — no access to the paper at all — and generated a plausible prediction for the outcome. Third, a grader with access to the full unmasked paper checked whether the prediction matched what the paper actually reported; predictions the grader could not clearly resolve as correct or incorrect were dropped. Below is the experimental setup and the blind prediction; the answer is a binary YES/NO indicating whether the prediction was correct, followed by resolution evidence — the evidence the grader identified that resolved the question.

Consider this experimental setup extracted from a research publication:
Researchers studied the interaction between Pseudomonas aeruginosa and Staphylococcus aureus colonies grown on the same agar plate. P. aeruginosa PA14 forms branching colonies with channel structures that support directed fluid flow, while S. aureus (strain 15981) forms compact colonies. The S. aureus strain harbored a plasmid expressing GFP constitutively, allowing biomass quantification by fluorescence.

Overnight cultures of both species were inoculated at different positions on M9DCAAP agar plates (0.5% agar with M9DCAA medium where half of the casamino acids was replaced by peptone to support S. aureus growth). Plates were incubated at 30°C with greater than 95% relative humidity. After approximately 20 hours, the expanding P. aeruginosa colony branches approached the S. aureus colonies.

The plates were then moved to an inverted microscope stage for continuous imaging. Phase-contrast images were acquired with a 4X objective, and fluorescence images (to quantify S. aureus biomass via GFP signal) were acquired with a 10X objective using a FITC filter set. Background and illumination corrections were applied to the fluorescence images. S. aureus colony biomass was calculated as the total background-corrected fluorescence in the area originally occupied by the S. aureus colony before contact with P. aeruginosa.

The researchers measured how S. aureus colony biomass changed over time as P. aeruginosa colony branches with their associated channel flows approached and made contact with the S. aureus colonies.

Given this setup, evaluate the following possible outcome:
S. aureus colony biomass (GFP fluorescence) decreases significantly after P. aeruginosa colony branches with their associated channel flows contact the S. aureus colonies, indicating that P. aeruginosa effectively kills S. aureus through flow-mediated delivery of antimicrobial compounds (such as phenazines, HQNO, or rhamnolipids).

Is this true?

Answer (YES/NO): YES